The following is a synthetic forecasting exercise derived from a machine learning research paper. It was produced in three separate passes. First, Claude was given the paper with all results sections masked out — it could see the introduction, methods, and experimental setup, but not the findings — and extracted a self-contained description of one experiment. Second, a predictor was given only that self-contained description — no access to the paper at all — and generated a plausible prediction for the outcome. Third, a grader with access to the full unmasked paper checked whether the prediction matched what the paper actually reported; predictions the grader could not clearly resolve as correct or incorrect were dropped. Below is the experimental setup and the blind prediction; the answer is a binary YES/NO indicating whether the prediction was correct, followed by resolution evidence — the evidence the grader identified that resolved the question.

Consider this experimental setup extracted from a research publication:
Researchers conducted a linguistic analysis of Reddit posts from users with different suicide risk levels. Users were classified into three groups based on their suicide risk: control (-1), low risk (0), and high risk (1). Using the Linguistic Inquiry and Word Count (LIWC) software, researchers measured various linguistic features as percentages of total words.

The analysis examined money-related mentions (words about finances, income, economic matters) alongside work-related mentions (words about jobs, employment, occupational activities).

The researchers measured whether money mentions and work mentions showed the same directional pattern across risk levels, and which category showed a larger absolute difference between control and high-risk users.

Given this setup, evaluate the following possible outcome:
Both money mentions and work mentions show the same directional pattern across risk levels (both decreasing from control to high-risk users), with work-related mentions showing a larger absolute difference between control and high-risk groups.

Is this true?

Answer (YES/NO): YES